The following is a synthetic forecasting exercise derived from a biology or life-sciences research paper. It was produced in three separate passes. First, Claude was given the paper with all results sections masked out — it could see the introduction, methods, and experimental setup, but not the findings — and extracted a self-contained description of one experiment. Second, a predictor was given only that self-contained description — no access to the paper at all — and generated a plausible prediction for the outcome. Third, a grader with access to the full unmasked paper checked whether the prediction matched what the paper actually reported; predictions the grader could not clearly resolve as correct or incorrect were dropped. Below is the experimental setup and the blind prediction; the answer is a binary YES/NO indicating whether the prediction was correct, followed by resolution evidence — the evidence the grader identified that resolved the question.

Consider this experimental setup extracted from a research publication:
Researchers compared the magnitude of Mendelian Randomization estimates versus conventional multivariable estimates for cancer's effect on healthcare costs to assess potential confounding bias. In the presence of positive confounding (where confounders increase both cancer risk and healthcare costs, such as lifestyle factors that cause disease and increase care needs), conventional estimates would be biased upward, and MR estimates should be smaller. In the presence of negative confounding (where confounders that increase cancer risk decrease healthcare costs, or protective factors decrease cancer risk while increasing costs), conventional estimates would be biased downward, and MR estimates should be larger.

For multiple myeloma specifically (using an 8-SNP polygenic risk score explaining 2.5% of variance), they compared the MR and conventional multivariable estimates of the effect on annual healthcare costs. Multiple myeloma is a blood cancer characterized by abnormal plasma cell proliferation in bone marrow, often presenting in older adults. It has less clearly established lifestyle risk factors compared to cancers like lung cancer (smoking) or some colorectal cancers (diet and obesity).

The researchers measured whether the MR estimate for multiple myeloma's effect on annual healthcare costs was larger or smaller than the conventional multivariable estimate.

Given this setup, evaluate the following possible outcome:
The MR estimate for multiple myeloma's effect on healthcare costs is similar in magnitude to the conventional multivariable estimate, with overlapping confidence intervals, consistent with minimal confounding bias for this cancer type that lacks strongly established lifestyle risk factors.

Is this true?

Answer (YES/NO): NO